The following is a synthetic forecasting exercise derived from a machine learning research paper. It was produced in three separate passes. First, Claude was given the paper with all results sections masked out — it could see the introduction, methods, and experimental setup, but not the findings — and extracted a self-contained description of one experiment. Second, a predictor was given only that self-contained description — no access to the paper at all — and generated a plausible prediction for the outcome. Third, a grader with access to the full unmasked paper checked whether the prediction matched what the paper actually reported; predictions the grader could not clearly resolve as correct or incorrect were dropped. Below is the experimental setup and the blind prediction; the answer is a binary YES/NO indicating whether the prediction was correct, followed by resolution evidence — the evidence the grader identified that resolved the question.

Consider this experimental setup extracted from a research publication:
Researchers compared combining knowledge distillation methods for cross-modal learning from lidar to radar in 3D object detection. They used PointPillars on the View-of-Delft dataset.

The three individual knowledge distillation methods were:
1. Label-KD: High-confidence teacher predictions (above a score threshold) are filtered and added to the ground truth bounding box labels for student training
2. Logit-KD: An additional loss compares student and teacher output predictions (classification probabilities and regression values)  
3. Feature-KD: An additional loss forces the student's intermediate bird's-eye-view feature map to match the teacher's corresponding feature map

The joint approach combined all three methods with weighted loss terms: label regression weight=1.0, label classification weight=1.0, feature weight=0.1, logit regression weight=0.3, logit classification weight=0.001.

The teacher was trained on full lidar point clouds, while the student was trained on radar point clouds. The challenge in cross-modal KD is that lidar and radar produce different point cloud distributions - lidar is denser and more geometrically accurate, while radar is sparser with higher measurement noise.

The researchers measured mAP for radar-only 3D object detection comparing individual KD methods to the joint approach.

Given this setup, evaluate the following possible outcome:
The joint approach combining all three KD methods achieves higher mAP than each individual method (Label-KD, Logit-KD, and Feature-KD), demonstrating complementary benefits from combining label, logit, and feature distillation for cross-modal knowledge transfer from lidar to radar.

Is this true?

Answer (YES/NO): NO